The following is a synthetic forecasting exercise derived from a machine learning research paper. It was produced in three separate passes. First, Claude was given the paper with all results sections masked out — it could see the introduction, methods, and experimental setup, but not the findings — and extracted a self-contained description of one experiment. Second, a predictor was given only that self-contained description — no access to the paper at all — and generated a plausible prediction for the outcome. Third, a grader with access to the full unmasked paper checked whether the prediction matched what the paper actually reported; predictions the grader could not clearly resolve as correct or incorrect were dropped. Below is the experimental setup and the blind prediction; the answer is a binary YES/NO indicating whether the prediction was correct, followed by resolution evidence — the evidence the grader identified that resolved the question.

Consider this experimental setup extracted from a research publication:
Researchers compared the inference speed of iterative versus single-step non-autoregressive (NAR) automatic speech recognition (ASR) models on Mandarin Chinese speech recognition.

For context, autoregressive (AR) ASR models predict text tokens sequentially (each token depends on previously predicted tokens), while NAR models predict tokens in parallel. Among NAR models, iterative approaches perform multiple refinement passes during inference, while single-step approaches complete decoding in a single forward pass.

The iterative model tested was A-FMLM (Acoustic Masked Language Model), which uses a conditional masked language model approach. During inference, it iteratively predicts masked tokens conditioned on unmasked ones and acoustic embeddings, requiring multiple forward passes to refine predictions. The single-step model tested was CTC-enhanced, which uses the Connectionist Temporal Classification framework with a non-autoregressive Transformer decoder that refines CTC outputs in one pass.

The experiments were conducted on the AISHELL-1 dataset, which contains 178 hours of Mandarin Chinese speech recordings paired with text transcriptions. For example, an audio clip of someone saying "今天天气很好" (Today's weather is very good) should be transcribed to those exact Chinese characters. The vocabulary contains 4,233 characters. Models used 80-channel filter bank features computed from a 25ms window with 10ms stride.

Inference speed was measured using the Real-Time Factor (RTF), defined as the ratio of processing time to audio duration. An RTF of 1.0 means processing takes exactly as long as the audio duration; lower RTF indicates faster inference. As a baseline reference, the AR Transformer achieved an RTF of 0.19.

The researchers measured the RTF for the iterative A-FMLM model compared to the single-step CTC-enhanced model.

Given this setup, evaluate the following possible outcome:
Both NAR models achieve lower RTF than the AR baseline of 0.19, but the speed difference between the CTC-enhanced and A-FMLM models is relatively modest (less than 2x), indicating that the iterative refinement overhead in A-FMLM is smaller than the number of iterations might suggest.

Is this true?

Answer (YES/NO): NO